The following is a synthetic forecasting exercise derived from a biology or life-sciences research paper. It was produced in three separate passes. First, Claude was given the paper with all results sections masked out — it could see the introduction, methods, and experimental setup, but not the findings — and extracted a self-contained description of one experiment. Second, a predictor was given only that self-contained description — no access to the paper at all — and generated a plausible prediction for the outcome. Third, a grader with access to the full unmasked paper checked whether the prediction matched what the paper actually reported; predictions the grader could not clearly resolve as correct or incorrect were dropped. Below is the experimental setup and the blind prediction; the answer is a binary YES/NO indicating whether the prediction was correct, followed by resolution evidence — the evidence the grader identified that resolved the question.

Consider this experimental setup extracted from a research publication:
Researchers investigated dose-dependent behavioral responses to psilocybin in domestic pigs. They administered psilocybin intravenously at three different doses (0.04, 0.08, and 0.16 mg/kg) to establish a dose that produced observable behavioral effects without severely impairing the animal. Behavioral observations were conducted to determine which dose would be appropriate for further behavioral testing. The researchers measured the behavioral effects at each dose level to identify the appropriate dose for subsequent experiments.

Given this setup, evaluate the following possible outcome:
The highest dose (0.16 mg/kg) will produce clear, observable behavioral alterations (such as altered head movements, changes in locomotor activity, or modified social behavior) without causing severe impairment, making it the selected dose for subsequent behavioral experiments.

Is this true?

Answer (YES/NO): NO